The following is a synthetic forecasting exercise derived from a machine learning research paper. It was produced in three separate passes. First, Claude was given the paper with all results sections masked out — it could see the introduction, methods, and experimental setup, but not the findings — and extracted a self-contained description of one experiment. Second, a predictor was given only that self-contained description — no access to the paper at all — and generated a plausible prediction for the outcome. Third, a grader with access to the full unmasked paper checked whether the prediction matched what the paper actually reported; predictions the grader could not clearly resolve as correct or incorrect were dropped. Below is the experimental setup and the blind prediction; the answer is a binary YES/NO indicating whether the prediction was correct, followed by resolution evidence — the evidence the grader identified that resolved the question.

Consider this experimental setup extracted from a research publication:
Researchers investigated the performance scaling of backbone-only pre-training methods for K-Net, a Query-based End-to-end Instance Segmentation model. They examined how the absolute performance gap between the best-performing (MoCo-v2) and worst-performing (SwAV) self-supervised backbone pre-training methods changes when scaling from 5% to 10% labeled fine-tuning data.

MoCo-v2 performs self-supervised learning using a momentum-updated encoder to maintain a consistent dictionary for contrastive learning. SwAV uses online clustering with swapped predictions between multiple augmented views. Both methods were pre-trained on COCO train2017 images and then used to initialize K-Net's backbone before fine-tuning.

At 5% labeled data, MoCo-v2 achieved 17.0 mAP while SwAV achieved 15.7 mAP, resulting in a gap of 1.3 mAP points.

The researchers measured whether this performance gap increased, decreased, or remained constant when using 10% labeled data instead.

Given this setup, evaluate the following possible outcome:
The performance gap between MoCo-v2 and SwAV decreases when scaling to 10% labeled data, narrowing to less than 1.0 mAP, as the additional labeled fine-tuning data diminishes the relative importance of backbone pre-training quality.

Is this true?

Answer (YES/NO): NO